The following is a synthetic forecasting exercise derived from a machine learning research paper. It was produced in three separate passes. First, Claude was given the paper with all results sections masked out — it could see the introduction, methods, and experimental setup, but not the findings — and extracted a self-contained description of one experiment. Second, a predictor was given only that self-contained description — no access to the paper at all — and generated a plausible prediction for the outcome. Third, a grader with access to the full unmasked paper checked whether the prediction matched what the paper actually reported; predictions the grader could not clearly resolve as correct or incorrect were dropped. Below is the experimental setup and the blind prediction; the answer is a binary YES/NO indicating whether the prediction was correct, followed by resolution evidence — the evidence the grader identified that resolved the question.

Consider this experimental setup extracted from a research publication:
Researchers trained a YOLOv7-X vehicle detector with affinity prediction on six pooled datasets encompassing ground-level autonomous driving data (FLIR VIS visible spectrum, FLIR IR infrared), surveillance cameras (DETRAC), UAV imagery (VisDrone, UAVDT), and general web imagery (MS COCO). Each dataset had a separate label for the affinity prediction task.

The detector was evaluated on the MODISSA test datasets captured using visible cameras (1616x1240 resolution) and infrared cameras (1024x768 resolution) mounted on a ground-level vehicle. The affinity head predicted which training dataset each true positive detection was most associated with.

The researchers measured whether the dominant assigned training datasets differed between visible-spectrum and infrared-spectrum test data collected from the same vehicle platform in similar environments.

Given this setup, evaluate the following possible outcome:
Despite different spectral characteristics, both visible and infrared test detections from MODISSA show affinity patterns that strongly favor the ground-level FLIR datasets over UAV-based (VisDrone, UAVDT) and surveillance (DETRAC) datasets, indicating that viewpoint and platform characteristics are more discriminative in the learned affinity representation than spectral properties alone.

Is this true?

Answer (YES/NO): NO